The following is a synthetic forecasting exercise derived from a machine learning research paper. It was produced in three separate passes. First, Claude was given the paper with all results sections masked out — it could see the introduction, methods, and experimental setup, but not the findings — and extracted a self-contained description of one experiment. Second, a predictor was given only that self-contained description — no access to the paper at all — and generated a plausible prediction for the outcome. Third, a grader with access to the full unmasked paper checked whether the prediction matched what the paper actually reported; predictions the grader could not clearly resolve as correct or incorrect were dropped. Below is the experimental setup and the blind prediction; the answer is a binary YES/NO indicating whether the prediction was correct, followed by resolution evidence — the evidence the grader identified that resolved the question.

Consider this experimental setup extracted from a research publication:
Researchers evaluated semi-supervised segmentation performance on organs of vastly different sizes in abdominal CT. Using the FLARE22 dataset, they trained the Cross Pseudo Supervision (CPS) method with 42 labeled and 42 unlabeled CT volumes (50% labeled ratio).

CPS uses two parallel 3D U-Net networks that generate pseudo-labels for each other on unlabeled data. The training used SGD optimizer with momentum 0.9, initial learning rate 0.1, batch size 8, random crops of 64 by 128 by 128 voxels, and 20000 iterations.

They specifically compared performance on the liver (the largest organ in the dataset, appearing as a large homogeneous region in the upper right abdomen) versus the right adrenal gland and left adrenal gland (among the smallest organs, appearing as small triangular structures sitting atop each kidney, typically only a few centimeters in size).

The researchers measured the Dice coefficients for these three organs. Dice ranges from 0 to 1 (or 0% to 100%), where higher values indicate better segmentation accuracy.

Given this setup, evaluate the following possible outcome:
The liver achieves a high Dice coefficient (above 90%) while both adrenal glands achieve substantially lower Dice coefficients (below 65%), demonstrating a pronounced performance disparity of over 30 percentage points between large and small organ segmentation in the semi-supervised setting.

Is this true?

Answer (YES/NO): YES